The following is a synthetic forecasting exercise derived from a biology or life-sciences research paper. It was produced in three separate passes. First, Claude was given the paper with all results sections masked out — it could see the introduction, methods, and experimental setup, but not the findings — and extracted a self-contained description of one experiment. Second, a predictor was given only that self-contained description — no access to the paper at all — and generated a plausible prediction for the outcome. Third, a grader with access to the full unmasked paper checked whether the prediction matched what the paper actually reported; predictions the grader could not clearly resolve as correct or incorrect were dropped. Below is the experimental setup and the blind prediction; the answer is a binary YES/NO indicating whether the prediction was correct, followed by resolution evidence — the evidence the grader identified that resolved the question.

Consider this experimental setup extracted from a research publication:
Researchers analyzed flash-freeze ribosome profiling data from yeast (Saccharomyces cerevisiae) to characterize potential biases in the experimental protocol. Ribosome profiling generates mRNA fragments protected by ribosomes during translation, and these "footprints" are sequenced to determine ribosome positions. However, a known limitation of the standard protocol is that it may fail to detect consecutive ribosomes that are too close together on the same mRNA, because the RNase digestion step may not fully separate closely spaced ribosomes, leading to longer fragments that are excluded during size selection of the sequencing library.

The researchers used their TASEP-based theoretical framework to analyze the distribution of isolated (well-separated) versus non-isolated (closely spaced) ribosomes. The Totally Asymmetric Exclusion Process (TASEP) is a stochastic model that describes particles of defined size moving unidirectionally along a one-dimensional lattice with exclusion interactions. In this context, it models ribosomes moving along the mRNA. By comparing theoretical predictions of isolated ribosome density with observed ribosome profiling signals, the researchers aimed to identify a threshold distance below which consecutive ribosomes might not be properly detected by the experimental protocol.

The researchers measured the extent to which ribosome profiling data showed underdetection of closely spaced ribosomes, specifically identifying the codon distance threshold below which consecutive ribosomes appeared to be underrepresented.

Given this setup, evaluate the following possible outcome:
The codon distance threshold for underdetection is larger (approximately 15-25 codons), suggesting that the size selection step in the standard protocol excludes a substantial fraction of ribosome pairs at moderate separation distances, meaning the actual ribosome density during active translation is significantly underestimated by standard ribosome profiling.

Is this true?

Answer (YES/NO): NO